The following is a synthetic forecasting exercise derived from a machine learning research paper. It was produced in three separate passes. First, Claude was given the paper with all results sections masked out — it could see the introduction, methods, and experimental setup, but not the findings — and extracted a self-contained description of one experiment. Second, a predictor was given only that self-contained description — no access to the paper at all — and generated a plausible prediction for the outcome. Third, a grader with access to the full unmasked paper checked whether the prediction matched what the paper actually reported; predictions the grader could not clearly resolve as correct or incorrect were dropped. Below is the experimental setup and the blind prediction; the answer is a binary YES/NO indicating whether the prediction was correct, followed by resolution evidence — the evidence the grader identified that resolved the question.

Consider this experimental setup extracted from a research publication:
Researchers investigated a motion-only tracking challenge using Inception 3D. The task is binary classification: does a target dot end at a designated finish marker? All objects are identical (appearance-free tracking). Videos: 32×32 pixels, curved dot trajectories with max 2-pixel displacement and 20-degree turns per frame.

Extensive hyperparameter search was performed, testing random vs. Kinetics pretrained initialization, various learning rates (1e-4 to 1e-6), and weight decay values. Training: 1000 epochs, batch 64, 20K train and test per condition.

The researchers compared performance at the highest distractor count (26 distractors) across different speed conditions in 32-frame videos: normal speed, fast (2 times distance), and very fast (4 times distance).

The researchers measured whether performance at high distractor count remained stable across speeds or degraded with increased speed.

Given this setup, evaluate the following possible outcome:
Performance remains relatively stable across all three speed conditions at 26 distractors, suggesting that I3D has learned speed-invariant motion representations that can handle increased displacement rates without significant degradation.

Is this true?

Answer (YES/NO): NO